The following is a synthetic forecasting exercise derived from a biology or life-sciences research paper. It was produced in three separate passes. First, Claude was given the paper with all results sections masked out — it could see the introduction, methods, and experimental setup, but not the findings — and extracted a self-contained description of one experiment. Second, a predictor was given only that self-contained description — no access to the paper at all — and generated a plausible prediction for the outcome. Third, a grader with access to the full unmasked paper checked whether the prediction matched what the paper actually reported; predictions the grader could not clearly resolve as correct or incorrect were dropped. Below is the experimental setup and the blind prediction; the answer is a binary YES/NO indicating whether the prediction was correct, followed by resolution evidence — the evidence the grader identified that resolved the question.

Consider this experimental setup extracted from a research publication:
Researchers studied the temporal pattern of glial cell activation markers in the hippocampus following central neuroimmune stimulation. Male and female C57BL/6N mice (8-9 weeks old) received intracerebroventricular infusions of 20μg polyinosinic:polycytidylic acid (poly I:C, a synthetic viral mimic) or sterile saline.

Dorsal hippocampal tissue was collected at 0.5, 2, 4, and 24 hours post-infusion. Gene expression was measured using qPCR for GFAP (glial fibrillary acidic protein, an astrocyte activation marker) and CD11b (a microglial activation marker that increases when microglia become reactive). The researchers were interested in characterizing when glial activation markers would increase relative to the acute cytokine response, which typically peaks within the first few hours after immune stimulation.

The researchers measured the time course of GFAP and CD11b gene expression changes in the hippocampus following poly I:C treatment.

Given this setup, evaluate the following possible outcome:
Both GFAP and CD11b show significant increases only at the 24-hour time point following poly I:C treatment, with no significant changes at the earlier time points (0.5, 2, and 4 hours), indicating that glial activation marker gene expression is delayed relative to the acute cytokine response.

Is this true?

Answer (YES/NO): YES